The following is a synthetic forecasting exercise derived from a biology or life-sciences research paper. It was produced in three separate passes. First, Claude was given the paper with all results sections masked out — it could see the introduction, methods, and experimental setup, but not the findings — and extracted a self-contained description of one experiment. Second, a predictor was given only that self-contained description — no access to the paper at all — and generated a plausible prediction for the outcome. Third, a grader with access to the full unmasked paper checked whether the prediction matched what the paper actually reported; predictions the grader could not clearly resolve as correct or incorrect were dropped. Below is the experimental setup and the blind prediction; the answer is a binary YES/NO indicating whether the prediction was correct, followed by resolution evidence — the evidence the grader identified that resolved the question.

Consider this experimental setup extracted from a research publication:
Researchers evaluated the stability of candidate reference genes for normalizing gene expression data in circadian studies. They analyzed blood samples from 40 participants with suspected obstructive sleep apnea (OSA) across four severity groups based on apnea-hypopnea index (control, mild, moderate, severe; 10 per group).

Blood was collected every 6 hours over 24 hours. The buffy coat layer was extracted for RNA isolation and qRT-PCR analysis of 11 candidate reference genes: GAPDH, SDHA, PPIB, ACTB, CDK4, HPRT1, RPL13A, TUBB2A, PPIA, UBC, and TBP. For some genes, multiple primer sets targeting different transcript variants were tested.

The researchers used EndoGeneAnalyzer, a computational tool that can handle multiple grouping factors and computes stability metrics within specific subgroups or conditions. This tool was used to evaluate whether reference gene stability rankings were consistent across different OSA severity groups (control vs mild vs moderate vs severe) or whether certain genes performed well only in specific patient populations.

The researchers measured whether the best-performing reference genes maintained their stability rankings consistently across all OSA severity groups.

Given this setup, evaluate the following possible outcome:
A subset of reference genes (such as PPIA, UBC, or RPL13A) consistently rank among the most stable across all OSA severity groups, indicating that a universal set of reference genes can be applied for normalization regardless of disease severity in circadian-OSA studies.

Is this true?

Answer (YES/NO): NO